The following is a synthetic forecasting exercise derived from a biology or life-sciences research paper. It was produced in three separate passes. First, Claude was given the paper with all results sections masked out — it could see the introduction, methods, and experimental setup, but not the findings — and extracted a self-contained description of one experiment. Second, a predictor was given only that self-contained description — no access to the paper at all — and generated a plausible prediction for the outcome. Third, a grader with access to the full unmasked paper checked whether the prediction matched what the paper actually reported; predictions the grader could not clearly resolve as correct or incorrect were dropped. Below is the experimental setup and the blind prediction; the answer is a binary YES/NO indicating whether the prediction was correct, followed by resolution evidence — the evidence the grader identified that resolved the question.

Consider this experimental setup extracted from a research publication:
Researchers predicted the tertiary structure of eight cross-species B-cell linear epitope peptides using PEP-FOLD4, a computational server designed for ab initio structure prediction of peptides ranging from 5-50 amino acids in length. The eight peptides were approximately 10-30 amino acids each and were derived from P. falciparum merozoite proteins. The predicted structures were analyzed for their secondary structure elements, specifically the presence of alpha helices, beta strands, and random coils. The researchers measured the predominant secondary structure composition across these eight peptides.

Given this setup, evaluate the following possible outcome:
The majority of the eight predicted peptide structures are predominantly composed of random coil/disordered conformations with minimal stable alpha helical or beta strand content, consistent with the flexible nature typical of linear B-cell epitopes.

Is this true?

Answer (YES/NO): NO